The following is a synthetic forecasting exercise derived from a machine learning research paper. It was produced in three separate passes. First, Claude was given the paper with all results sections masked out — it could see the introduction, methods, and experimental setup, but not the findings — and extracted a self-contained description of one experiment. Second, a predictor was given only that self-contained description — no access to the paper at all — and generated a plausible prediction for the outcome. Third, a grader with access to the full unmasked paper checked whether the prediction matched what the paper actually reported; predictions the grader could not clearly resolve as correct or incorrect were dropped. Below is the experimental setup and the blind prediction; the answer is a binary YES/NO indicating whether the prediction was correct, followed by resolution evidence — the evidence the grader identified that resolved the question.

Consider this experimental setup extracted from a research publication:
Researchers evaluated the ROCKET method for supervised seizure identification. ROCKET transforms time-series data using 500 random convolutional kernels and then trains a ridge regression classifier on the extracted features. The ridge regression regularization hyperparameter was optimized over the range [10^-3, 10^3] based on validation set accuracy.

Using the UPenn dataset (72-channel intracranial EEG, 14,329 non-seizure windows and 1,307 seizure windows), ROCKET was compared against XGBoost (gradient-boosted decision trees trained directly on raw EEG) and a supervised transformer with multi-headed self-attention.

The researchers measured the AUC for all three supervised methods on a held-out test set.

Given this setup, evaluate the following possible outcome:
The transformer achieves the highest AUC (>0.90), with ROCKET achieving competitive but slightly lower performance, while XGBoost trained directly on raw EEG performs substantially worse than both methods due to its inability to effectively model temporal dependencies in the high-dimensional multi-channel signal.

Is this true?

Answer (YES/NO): NO